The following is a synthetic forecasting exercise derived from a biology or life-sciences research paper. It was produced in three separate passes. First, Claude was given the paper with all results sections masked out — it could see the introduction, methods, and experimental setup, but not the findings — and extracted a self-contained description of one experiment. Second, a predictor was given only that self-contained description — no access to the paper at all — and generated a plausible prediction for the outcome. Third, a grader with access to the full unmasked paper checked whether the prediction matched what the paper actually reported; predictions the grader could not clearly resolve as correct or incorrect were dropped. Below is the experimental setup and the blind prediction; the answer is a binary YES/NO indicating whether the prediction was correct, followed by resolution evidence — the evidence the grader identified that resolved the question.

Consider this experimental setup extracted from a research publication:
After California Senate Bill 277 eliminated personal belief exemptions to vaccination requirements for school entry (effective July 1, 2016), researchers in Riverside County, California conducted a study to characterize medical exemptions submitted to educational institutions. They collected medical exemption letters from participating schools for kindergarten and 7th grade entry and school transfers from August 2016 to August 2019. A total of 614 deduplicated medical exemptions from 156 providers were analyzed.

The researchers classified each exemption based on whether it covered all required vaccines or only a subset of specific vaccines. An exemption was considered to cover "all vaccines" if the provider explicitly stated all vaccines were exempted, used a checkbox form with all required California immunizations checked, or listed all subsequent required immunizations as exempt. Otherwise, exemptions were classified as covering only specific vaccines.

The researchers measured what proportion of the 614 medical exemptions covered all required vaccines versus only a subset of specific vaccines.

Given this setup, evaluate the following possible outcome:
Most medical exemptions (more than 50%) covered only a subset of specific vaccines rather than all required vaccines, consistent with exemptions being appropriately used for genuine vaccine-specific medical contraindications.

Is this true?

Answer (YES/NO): NO